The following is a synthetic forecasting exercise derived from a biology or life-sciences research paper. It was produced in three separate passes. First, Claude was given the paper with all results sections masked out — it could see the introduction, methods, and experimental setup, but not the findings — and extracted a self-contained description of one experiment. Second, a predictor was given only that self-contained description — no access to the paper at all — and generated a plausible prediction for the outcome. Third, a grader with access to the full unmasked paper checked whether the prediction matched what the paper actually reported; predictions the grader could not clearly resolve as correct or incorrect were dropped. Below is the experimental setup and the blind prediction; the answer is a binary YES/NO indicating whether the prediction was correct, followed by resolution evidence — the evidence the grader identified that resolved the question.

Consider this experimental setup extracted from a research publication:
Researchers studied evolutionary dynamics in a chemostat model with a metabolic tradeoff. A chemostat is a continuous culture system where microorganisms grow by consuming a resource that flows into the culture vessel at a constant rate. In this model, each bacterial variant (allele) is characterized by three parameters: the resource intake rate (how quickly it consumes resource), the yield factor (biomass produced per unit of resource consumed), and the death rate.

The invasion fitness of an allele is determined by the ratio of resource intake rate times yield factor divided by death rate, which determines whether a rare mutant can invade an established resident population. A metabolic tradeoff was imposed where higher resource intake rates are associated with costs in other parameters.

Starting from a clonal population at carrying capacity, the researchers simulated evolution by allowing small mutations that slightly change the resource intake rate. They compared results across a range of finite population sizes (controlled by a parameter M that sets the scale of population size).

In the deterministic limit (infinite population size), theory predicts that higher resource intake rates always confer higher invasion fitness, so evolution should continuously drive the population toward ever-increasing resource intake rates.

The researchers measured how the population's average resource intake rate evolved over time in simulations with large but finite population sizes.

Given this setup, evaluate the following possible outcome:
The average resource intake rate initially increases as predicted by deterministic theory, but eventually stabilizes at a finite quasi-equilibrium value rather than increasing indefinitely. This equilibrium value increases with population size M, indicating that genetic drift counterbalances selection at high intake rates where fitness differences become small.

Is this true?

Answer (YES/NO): NO